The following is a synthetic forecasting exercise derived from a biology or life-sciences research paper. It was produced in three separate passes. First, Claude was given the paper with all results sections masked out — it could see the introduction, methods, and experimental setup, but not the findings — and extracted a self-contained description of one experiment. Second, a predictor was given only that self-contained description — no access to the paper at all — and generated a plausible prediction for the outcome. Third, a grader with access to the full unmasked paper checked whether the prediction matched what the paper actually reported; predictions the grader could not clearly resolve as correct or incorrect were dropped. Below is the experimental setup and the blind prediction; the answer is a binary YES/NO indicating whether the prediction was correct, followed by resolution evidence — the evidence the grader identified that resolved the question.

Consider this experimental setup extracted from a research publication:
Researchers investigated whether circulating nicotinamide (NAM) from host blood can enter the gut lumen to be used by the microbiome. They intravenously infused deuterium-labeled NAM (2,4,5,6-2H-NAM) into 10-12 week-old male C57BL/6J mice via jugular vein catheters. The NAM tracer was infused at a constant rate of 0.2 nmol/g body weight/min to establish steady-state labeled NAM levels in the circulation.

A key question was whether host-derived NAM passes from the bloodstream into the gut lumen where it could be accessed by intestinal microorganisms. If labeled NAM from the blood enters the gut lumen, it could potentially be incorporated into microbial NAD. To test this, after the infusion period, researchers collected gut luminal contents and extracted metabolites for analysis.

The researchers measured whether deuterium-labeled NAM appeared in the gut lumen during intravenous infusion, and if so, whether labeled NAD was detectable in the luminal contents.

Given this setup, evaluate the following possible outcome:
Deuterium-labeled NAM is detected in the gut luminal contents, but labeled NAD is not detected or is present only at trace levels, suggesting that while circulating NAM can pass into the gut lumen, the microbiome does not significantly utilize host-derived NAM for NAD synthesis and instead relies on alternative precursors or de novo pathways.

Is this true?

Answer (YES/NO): NO